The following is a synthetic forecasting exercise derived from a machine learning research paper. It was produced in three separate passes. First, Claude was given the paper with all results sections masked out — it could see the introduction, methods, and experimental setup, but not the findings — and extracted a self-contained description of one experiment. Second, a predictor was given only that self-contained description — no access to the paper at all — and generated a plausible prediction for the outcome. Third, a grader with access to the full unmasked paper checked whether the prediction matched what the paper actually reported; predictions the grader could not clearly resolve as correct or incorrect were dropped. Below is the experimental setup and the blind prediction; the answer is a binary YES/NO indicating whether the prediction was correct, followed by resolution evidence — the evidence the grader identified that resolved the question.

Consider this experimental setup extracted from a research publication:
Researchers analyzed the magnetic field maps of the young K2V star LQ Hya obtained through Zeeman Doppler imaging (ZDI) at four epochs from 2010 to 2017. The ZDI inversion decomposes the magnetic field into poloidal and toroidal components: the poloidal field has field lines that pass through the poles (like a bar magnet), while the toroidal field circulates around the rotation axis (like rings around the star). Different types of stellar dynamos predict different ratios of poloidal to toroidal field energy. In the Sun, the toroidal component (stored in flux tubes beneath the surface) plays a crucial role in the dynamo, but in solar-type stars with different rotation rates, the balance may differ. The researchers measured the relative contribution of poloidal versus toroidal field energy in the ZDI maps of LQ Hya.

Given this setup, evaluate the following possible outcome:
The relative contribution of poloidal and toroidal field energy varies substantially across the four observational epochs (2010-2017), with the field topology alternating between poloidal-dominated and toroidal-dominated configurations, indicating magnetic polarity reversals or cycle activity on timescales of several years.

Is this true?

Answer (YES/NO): NO